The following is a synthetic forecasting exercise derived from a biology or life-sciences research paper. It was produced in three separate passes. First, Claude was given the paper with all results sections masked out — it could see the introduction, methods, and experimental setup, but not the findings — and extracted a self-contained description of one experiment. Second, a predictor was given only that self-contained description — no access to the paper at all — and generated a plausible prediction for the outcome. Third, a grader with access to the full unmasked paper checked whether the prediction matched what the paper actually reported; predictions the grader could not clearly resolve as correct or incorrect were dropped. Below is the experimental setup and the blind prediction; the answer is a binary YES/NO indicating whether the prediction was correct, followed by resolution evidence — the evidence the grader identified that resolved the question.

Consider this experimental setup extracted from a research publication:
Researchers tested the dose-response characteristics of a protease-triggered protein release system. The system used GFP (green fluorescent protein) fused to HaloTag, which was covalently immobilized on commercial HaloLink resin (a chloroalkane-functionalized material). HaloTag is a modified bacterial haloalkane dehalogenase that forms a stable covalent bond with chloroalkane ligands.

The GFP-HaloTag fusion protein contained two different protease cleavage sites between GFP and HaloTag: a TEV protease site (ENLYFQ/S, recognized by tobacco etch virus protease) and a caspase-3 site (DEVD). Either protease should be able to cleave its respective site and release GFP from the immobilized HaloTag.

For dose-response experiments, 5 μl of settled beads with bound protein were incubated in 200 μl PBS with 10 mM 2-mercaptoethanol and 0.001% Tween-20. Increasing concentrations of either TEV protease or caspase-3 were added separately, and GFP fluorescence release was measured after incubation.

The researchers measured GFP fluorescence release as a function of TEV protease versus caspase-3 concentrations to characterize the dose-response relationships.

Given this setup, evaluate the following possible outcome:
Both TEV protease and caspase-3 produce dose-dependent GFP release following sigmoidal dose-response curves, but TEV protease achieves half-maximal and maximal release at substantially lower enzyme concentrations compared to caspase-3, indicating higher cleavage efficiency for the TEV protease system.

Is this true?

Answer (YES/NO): NO